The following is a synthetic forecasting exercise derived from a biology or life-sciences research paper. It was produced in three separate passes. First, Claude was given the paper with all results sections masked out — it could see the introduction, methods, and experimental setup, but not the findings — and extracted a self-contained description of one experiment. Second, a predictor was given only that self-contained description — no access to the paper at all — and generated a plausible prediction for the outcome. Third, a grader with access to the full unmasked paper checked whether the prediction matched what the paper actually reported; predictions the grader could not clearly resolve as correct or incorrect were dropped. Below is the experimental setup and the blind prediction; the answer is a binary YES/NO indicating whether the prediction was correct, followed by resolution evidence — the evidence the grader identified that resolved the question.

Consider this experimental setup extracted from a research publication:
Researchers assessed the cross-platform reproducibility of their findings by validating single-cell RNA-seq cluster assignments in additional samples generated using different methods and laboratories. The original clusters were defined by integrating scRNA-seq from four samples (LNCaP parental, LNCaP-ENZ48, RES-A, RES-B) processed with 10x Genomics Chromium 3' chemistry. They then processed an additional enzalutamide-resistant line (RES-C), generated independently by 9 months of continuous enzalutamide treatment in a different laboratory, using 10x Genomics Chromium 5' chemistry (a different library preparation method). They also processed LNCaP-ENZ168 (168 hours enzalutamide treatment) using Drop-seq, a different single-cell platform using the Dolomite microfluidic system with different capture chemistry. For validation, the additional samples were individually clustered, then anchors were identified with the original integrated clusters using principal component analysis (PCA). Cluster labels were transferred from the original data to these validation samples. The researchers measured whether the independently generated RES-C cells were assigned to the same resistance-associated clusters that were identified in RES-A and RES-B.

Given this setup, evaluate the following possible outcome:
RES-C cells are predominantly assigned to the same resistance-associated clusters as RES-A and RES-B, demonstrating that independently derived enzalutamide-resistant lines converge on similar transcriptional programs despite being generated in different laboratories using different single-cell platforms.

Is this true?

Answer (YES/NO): NO